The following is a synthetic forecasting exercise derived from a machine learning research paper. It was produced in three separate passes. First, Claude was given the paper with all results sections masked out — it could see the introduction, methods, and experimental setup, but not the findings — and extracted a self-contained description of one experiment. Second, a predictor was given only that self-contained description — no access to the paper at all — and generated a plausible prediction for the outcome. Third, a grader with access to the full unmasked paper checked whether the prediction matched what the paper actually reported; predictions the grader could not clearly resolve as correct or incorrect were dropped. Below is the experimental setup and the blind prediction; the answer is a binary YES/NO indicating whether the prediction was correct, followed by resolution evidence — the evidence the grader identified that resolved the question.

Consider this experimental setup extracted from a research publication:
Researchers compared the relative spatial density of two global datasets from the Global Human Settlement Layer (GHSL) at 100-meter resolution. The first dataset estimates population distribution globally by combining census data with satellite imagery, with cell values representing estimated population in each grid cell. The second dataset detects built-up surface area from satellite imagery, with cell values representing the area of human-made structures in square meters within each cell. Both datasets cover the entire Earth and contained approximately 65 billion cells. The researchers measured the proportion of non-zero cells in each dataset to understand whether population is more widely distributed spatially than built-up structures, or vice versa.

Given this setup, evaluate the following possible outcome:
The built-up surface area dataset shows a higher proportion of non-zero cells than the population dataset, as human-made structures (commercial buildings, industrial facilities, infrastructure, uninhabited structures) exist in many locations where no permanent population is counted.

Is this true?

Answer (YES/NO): YES